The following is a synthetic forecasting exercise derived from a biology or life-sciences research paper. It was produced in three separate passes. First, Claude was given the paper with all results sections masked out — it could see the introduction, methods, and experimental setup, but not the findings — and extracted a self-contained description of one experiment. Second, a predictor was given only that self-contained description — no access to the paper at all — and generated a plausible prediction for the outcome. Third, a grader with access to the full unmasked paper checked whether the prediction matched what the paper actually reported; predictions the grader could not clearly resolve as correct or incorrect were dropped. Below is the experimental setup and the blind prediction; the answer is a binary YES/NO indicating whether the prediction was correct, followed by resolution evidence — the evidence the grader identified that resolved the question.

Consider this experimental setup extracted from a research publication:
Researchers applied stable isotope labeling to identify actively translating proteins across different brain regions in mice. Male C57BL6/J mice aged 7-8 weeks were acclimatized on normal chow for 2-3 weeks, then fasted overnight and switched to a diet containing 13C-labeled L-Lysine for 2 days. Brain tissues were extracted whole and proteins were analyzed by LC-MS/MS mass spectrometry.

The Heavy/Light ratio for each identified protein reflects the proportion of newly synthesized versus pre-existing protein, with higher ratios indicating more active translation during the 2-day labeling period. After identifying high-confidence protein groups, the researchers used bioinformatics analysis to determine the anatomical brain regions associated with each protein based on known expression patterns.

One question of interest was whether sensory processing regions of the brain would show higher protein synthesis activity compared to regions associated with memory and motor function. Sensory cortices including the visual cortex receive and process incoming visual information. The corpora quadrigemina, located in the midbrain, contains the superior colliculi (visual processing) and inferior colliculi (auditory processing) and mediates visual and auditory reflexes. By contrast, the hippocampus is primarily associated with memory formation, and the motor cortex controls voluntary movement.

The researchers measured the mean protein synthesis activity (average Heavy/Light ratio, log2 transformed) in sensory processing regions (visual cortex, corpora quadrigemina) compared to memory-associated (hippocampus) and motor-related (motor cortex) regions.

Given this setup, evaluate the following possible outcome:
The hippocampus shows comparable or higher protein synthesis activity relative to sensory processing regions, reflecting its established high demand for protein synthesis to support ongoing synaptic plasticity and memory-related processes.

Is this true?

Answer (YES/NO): NO